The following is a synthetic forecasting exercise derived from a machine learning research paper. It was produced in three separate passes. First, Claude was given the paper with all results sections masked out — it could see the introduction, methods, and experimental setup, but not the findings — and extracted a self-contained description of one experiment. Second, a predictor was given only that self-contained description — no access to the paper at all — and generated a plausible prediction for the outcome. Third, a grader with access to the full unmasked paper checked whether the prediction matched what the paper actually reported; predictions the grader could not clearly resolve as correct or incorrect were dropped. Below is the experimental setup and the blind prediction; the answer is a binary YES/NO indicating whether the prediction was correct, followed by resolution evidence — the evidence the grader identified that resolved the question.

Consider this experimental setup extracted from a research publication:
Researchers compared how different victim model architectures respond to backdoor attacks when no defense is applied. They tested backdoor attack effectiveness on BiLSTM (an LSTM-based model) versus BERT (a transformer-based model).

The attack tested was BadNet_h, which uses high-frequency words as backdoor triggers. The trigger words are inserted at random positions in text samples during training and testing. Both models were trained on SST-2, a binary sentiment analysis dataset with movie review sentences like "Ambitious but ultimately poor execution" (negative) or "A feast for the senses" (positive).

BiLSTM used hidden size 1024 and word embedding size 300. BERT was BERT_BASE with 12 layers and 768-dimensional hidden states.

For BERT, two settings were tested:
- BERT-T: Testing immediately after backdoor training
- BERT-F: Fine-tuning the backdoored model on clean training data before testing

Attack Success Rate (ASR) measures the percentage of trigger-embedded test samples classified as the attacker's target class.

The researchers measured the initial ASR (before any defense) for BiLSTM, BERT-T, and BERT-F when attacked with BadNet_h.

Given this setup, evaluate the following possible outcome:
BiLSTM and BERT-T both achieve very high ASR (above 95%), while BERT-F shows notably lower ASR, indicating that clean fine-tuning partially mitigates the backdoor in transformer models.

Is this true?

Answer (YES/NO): NO